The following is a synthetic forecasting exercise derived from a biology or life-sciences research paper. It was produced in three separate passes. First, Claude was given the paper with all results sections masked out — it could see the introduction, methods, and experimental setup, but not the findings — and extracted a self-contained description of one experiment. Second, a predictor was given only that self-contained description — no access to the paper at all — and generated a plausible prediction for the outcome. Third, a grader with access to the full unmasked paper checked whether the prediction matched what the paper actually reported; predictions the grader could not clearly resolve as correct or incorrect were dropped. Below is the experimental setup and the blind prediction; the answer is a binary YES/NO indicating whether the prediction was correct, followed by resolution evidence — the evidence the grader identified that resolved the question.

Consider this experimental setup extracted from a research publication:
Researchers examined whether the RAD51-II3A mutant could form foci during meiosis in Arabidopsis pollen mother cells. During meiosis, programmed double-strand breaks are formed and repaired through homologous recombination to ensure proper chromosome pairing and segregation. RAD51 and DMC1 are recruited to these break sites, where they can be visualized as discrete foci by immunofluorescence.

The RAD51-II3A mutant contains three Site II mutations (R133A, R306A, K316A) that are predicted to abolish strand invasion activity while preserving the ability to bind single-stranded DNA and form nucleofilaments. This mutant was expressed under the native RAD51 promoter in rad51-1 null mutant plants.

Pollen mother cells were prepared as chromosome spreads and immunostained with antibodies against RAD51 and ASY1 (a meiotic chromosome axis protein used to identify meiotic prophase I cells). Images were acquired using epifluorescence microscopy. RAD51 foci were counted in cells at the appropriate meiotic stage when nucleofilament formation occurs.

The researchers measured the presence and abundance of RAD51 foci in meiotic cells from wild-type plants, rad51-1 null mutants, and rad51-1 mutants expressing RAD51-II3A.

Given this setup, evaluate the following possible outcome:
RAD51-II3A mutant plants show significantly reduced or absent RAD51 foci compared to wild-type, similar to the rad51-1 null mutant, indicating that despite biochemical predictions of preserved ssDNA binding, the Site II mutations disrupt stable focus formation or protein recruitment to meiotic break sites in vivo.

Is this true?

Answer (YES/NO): NO